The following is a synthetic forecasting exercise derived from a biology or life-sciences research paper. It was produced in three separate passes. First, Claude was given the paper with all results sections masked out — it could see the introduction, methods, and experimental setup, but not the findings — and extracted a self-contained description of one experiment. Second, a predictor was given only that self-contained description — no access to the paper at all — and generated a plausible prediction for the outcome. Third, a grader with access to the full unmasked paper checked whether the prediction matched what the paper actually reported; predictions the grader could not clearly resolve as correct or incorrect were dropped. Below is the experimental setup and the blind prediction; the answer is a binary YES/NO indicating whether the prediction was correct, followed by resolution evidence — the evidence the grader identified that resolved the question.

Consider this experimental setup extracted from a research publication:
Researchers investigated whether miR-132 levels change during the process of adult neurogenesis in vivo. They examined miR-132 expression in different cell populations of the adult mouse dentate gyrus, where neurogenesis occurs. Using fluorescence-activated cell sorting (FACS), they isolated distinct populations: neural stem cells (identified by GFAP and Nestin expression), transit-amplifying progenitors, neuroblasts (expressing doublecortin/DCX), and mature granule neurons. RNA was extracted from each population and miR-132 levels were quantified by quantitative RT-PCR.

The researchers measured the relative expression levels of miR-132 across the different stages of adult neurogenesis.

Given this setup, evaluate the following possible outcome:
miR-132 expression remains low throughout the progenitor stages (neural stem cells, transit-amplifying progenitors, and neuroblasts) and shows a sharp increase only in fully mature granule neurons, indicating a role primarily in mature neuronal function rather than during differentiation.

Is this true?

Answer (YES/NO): NO